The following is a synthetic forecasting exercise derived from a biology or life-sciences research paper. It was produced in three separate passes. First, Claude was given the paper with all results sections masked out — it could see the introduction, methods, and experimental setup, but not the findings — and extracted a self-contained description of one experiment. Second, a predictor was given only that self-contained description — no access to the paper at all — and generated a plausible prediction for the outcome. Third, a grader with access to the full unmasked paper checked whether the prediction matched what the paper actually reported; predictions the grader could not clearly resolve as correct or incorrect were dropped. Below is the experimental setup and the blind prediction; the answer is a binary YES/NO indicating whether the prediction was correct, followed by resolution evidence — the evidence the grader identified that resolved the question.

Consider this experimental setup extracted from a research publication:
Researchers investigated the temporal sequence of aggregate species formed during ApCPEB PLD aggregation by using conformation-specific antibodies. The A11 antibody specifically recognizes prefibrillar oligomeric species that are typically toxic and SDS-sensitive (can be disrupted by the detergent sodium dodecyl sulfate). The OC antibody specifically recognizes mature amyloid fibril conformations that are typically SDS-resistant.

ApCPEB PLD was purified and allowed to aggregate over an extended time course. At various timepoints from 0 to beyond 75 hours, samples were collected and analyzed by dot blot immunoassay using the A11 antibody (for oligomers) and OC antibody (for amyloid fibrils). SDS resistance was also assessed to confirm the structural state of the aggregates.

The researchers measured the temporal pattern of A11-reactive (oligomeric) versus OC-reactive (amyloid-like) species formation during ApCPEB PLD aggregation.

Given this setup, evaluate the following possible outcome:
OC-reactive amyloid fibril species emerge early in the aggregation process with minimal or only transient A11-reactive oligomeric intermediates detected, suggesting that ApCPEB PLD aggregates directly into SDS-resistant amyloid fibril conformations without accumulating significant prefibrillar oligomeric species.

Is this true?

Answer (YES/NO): NO